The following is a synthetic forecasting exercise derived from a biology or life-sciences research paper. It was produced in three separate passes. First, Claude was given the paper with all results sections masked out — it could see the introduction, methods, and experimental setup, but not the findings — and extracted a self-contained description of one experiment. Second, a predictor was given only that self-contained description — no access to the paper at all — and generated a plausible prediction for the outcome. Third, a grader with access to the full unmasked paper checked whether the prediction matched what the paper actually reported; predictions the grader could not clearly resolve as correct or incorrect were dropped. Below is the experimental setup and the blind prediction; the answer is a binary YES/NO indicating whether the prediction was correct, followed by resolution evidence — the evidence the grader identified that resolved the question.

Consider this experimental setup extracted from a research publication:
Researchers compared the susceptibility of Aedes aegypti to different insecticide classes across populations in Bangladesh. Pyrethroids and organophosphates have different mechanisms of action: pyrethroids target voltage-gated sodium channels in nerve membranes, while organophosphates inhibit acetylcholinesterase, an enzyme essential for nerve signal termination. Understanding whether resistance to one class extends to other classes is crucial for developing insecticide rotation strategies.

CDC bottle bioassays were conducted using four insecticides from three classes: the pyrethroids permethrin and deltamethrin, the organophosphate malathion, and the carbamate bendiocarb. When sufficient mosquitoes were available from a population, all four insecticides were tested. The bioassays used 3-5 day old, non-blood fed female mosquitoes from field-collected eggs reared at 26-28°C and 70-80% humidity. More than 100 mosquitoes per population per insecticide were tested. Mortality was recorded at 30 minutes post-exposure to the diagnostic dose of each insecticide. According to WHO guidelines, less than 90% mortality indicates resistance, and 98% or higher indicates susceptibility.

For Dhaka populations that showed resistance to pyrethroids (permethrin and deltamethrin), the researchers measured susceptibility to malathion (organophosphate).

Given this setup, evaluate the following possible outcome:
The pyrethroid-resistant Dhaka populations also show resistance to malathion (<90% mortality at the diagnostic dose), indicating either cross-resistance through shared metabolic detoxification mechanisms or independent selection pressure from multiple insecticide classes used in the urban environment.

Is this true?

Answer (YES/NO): NO